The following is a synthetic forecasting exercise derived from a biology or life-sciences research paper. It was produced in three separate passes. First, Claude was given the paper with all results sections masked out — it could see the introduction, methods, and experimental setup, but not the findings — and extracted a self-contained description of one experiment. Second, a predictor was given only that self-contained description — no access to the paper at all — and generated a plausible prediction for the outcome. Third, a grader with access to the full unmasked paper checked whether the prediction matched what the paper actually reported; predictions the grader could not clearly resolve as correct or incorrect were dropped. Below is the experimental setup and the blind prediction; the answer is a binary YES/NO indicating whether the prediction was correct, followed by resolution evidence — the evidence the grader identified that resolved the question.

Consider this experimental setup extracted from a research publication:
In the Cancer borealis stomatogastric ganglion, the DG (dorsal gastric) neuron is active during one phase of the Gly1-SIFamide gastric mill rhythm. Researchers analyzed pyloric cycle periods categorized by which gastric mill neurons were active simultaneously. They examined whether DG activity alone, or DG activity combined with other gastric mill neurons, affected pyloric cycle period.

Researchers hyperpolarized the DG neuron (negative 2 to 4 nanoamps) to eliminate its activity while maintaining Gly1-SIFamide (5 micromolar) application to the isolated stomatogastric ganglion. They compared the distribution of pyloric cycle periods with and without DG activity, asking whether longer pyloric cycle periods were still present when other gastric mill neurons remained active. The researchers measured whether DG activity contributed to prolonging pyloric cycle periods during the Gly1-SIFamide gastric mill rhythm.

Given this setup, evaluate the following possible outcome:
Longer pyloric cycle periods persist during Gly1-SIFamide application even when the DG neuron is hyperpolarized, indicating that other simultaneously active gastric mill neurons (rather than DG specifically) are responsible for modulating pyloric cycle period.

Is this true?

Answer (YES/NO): YES